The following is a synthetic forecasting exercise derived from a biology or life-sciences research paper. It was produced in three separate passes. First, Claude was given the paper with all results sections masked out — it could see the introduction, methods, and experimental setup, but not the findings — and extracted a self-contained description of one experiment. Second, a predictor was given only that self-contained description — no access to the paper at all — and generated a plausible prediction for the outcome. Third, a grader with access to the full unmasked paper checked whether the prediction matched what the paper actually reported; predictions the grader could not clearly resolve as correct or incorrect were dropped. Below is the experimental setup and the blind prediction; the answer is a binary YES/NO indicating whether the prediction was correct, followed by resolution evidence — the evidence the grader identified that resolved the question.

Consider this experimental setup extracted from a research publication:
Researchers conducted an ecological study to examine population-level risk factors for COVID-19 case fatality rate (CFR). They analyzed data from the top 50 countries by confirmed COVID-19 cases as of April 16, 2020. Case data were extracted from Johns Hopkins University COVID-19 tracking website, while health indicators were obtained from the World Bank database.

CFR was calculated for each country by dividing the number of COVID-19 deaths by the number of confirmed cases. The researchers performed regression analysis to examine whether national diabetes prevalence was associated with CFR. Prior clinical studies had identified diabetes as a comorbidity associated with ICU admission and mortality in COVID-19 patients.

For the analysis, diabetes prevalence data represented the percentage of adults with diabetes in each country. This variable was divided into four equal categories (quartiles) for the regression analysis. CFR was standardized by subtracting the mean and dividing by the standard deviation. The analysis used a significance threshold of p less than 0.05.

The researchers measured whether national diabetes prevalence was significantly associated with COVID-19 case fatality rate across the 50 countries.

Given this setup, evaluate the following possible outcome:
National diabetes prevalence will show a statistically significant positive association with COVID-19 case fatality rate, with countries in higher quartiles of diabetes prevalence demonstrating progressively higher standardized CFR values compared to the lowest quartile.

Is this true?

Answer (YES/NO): NO